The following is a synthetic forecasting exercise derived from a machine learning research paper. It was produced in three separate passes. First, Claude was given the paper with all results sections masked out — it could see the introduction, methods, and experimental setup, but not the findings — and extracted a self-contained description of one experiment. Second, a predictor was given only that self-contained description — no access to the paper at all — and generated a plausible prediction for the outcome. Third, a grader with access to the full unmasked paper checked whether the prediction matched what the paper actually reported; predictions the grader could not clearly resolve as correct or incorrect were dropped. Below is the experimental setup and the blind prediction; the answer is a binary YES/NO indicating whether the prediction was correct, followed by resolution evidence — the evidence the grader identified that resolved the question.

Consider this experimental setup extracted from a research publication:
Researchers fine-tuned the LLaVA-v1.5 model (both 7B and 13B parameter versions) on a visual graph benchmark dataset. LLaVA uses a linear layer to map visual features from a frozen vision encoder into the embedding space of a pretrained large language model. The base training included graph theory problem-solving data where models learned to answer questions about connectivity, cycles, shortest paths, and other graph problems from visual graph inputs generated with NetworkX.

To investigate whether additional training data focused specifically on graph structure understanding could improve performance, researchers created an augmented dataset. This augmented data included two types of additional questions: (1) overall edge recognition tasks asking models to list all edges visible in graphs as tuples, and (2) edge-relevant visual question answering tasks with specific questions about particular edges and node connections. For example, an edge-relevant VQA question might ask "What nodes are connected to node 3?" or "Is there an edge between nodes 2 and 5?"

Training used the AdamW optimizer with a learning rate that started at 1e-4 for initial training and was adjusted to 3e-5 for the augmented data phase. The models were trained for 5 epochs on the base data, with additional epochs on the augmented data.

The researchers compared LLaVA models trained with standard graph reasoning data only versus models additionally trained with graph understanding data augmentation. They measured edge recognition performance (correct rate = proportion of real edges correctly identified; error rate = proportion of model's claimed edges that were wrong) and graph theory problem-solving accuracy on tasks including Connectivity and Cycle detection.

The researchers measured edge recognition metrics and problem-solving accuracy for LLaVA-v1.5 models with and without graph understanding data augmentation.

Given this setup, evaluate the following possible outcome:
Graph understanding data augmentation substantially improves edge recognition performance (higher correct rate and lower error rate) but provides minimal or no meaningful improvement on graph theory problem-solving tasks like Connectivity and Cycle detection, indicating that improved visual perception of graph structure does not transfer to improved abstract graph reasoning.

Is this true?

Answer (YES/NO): NO